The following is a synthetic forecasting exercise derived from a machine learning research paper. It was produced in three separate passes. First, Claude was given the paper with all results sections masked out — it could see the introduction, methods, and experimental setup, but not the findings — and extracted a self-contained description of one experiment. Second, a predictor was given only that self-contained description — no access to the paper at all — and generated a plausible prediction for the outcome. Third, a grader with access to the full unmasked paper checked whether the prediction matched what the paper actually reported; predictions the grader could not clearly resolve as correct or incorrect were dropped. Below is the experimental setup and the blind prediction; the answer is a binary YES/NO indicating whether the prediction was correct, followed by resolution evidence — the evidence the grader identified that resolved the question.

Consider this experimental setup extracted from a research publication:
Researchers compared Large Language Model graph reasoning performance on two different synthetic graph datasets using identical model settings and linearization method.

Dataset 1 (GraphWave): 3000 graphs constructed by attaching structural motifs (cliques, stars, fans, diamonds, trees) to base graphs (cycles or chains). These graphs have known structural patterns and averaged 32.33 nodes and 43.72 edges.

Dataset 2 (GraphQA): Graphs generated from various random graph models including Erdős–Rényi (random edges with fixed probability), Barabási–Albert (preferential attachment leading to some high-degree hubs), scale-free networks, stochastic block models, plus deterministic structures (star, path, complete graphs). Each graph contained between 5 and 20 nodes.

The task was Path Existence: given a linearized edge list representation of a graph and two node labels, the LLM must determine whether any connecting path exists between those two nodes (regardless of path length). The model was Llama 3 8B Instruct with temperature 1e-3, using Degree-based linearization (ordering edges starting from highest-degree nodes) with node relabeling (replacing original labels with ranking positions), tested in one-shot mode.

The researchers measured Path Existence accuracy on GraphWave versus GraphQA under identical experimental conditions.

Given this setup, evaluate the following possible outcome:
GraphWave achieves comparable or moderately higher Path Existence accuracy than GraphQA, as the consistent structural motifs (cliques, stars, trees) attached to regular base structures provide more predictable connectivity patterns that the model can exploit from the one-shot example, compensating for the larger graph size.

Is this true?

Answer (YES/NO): NO